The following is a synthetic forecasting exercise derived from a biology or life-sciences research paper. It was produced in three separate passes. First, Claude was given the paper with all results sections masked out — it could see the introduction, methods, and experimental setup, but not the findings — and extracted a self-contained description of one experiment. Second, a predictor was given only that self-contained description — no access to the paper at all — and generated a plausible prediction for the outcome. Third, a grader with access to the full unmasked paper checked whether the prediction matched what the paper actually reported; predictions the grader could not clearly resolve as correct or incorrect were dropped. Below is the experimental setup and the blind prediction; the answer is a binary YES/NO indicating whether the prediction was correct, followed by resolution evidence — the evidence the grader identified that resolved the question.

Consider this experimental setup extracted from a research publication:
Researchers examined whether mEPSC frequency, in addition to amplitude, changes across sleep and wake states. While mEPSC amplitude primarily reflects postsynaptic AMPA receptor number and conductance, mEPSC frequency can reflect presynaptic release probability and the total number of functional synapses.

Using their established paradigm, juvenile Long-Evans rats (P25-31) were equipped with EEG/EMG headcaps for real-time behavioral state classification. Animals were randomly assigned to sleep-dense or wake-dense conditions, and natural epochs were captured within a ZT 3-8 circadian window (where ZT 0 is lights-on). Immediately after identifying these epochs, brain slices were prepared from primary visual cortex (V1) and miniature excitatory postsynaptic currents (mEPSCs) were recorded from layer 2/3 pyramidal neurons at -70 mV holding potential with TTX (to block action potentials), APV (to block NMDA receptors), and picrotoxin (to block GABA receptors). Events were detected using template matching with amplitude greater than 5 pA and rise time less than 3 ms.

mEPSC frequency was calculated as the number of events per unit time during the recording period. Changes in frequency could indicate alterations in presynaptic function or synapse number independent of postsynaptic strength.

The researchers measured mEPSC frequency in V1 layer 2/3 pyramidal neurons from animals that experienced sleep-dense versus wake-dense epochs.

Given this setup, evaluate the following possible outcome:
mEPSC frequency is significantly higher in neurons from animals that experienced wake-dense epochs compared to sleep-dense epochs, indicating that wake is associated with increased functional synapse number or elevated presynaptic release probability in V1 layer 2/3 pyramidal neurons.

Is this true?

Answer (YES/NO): NO